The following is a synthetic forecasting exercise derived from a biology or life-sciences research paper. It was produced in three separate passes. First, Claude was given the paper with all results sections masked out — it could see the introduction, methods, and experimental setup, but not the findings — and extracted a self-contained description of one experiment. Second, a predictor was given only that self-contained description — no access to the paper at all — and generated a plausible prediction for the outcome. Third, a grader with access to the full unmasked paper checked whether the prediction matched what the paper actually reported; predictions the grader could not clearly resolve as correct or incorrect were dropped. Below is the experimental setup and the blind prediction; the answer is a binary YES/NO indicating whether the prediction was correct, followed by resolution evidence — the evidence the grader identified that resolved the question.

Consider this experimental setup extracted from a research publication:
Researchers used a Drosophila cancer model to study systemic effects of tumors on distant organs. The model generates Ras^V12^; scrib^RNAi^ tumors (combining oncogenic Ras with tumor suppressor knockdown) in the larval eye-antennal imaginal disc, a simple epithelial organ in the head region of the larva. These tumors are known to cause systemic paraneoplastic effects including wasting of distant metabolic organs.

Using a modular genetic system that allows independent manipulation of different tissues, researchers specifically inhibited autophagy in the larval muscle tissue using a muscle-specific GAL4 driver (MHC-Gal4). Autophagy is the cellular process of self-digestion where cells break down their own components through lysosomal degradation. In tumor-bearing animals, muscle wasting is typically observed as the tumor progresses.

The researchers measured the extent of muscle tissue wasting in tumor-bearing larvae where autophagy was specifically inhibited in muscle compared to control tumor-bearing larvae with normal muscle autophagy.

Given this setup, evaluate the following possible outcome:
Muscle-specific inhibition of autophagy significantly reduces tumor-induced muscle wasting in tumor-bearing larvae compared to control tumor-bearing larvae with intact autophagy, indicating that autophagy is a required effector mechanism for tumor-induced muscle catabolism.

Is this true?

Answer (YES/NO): YES